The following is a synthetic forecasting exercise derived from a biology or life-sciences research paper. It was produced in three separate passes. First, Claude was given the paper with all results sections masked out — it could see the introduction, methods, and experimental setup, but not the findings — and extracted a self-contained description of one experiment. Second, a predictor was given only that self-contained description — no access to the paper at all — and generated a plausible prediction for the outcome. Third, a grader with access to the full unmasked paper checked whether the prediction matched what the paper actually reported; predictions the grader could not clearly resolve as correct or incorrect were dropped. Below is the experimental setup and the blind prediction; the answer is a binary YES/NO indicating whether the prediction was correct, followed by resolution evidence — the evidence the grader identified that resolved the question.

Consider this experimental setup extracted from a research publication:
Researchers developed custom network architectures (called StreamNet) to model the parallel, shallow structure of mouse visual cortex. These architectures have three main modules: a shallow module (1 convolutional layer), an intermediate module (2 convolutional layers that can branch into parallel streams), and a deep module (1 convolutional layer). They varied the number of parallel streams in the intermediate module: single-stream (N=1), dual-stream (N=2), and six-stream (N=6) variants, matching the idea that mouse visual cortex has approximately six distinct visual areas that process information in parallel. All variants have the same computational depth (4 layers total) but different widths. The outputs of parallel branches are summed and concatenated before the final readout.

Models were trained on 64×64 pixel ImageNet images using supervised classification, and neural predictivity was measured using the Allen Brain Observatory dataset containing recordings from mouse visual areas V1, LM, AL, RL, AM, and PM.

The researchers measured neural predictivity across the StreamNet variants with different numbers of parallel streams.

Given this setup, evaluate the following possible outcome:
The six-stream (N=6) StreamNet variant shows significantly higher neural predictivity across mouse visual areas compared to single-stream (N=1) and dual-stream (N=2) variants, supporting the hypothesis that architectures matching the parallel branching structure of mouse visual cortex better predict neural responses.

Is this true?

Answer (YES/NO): NO